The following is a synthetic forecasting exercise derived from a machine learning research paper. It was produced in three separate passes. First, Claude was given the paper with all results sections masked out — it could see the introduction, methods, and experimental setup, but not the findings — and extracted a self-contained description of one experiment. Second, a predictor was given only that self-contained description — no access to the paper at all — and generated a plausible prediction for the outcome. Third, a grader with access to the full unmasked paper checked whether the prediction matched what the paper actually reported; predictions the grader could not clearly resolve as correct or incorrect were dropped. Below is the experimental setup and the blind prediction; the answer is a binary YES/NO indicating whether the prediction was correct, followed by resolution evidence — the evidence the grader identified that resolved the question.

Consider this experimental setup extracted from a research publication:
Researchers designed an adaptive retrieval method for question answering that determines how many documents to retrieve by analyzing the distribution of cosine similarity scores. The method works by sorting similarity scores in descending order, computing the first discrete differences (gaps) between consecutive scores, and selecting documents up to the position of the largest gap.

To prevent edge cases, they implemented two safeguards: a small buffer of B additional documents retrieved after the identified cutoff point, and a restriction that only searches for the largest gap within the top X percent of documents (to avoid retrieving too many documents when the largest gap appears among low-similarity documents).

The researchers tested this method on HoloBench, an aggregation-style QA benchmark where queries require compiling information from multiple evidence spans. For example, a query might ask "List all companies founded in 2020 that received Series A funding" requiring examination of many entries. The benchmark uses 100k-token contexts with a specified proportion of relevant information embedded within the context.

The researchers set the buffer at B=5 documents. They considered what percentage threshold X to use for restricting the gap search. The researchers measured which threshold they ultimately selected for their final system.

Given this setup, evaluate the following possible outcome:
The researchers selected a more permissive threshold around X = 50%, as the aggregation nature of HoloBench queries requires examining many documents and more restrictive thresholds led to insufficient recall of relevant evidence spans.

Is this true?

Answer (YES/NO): NO